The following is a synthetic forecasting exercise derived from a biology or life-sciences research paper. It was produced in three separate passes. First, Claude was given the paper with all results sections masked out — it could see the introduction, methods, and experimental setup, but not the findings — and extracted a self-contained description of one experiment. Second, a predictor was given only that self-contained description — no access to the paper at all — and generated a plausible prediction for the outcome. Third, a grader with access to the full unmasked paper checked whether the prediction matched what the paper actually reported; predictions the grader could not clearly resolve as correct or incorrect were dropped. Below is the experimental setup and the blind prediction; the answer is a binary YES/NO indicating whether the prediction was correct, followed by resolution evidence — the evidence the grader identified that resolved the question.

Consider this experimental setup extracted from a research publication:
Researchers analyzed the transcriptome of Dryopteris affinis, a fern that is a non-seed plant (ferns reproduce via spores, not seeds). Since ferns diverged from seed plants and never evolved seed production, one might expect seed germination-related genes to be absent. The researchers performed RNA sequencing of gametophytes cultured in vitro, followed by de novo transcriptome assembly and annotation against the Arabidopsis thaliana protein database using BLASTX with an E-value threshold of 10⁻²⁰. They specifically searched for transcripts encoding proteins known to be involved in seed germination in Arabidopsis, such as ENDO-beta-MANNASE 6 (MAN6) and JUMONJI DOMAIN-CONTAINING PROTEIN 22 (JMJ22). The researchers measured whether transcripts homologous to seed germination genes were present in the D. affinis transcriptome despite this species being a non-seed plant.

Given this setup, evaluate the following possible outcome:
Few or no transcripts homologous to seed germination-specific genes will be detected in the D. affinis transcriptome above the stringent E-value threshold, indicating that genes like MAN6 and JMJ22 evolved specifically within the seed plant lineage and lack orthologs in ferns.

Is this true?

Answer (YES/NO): NO